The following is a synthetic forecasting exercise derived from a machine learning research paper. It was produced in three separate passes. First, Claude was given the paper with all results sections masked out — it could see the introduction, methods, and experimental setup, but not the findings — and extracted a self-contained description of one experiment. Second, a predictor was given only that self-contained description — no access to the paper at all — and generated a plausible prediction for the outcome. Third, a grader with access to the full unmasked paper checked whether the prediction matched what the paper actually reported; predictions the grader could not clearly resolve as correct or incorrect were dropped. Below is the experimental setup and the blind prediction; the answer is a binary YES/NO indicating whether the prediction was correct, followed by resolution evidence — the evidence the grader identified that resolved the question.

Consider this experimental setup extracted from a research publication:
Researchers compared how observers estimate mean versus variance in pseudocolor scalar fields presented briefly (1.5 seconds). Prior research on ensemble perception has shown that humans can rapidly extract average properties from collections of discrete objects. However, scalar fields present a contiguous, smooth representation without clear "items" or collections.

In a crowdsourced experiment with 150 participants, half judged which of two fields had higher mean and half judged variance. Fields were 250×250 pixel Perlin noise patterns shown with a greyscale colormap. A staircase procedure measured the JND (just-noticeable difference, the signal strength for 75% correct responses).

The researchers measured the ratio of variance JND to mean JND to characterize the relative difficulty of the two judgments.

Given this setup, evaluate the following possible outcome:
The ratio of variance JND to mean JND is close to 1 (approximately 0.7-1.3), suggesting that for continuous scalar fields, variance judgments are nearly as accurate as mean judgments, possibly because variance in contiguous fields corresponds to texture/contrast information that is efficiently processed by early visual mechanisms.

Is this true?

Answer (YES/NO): NO